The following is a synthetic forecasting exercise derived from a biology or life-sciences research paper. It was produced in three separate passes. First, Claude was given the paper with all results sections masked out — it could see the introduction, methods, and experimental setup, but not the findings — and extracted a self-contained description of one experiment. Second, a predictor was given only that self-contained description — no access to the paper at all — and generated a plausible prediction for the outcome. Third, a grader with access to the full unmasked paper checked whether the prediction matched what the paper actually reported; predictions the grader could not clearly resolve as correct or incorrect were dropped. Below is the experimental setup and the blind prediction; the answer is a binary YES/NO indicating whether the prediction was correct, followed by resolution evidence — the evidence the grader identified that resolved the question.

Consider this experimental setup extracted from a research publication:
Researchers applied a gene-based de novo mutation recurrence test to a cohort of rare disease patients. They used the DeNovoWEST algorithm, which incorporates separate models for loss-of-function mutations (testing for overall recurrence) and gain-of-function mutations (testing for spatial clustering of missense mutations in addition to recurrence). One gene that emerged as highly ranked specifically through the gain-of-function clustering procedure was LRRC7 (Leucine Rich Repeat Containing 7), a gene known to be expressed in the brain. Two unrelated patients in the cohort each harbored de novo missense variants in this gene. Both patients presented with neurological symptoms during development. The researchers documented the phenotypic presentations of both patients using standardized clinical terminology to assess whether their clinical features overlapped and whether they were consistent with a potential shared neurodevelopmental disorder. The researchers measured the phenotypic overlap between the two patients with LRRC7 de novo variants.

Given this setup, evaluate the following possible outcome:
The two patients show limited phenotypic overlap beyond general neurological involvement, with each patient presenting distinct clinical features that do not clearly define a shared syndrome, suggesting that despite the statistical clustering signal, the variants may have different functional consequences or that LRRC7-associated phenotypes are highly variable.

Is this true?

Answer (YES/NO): NO